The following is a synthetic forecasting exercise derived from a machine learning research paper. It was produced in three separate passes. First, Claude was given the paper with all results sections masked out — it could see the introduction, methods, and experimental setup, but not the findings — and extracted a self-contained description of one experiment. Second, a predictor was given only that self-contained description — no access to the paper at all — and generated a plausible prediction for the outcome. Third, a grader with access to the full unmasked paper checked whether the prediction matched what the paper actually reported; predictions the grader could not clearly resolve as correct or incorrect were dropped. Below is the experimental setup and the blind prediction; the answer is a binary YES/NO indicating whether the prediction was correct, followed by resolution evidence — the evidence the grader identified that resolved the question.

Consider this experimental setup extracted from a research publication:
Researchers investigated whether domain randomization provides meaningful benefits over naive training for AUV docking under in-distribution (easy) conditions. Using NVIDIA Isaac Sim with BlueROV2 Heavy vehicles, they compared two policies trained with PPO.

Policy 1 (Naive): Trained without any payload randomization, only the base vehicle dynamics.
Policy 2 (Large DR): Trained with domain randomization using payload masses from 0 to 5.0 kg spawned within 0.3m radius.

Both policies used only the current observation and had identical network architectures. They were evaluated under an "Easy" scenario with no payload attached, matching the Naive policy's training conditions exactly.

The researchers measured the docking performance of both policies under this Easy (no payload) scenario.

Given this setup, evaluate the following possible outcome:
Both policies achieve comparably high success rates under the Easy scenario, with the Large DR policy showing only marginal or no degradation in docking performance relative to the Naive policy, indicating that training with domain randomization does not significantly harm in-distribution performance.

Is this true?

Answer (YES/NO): YES